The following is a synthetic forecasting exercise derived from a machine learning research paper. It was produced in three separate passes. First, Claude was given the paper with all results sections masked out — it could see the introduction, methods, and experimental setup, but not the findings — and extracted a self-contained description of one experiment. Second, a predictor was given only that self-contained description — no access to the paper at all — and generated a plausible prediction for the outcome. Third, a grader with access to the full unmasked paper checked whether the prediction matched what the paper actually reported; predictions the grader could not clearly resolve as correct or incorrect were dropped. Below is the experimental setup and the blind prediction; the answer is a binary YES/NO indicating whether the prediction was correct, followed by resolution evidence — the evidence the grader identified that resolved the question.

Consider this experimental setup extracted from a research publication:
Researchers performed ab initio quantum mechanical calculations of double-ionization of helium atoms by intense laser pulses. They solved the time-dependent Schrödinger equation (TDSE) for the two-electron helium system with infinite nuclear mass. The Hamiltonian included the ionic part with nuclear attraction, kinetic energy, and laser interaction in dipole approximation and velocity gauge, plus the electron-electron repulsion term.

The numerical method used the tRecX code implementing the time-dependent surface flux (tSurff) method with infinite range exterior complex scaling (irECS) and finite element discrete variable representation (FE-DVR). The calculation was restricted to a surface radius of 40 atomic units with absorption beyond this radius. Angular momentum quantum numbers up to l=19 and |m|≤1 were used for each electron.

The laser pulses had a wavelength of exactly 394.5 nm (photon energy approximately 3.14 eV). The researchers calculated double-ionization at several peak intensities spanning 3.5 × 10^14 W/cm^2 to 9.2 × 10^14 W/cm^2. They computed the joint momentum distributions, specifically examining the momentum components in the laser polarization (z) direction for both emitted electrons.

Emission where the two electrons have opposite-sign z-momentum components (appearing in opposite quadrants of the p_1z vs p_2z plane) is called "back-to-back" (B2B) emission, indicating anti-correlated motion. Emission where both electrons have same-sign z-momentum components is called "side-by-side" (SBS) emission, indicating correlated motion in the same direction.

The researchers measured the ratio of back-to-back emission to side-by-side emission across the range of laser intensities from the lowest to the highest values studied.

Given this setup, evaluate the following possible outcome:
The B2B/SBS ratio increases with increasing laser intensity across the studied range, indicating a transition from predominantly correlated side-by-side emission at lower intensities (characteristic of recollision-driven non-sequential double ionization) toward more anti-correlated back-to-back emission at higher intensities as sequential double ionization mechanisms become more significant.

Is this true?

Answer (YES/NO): NO